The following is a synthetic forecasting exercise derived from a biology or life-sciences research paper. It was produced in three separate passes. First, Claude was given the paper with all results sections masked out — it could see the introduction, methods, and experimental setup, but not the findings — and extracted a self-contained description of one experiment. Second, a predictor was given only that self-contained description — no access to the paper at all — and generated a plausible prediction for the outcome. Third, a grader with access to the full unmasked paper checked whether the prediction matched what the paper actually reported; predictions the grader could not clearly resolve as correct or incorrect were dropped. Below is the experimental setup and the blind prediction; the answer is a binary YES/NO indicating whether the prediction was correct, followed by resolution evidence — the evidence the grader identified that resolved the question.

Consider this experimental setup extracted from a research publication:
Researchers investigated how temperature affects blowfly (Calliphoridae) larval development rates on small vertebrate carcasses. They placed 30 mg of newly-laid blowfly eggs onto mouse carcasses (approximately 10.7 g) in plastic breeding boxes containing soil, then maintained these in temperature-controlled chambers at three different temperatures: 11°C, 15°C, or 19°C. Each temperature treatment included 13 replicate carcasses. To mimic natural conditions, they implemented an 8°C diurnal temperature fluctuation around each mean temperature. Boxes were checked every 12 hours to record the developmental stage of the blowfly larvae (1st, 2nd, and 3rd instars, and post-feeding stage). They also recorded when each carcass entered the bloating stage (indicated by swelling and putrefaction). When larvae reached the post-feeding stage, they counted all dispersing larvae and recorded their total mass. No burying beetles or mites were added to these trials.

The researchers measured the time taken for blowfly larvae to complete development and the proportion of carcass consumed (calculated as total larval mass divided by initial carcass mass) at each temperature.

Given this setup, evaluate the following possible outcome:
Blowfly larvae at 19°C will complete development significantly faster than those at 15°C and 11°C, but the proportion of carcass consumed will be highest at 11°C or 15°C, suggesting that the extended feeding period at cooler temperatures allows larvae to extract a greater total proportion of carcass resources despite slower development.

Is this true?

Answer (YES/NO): NO